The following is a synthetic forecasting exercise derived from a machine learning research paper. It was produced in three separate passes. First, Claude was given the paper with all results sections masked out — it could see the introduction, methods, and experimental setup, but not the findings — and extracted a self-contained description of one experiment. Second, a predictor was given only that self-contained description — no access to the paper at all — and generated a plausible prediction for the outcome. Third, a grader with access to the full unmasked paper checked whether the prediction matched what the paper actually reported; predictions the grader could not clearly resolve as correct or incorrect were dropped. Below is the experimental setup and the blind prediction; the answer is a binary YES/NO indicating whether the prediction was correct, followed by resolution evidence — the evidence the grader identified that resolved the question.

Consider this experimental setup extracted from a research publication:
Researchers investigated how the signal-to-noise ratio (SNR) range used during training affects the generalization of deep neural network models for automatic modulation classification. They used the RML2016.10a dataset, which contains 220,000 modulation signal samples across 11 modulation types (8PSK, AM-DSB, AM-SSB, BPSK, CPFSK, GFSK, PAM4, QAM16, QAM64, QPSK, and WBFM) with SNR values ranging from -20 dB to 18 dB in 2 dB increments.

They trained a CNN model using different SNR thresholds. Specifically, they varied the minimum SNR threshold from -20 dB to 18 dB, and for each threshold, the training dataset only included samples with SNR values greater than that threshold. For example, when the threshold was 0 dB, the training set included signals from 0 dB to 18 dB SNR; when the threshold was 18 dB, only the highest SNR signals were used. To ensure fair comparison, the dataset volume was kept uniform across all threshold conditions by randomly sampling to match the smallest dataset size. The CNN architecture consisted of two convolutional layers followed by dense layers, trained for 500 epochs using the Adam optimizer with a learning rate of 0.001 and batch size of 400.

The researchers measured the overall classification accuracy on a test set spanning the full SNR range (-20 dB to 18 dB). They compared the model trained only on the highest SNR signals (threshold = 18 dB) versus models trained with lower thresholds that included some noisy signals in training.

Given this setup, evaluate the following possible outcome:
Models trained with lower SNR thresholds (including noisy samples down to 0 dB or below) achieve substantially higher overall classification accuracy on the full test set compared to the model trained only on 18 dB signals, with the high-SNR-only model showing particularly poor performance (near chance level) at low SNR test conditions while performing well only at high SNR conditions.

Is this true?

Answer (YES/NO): NO